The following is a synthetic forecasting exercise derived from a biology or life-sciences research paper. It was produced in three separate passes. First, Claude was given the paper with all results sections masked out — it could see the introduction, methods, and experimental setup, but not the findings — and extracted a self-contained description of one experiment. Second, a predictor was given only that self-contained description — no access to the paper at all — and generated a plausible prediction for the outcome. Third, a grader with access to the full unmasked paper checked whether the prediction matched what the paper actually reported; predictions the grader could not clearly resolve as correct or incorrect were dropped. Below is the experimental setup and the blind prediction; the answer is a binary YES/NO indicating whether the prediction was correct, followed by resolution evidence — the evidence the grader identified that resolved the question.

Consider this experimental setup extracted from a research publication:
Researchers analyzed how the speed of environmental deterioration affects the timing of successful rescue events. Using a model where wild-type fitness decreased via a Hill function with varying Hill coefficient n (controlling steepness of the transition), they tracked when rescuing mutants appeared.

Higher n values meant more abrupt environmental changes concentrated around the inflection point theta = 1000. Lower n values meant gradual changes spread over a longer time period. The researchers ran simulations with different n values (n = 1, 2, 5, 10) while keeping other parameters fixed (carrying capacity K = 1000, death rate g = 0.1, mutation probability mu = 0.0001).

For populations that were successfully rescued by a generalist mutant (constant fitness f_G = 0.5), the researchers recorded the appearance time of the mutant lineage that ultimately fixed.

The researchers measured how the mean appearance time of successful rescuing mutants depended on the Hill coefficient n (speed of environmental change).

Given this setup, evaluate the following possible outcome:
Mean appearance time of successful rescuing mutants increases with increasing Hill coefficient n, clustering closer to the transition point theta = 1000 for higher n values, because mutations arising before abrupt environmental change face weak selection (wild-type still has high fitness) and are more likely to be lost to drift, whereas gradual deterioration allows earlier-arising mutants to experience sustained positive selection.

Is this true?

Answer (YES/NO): NO